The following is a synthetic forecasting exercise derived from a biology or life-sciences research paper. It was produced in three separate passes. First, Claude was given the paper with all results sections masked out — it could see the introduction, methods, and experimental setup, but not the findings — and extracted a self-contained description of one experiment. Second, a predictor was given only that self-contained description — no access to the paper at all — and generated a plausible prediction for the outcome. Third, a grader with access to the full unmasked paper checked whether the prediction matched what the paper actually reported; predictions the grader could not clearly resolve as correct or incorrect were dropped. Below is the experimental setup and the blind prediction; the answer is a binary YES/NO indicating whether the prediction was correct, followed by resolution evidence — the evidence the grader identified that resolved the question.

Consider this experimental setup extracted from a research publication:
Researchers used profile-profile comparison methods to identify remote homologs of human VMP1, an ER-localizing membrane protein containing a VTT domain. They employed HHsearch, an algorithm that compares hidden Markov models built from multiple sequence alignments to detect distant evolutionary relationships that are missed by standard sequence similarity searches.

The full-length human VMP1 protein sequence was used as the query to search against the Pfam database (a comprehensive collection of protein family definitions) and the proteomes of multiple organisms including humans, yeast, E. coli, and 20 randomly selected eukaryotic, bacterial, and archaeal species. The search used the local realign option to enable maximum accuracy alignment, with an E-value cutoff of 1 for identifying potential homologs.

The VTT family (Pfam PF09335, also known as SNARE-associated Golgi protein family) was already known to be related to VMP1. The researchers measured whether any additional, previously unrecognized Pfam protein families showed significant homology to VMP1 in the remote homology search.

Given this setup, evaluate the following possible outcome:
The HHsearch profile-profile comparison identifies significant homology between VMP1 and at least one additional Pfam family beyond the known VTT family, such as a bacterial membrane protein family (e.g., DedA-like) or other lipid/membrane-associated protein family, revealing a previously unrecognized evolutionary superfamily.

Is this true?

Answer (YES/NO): YES